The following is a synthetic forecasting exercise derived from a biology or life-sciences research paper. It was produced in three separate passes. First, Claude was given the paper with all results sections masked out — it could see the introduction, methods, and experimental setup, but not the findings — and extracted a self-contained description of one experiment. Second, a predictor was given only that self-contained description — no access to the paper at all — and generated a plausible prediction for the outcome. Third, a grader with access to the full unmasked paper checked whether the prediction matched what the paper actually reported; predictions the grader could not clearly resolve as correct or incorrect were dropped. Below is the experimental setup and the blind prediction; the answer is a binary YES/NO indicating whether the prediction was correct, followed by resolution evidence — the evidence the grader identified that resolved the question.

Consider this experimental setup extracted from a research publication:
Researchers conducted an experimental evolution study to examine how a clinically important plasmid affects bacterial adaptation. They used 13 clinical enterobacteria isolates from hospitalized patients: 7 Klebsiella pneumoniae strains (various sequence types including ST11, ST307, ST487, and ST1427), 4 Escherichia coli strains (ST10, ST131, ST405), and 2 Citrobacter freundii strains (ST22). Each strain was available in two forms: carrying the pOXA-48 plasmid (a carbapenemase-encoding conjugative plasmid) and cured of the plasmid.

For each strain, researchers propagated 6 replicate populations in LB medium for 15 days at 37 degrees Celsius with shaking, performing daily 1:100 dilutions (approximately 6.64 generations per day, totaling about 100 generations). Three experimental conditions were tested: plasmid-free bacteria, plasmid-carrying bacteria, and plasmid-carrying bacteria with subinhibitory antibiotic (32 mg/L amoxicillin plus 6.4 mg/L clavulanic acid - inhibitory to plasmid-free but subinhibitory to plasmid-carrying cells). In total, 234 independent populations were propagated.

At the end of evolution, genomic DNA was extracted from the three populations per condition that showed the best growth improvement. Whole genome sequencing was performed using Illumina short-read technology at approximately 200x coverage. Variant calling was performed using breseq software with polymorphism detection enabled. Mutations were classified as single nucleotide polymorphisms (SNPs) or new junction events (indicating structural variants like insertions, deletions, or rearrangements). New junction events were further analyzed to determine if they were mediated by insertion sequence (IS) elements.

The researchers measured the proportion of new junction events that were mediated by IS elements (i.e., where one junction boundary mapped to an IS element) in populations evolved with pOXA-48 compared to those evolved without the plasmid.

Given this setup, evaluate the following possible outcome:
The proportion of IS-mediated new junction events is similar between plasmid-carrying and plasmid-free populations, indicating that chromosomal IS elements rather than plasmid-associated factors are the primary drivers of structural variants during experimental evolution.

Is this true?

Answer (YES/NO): NO